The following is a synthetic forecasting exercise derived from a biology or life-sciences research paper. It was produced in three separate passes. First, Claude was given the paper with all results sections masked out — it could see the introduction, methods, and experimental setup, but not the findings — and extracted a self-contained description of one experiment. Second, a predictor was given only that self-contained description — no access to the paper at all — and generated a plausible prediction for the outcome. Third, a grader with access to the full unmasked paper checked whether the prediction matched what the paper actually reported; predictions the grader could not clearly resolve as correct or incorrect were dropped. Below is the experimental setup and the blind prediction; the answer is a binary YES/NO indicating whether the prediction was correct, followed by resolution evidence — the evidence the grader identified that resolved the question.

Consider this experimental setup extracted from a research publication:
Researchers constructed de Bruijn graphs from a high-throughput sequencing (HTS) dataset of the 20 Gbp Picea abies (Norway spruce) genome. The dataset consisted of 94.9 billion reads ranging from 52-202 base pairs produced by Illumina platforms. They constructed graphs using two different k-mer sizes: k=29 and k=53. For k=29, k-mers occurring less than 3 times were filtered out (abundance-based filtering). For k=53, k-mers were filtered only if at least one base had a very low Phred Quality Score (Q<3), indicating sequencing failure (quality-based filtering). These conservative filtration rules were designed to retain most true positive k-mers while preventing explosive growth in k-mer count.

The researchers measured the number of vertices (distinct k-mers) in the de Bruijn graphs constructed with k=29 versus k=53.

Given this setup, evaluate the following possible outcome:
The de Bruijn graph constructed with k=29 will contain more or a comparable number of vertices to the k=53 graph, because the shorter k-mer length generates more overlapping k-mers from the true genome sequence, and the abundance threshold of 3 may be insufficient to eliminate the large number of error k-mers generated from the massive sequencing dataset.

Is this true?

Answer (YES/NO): NO